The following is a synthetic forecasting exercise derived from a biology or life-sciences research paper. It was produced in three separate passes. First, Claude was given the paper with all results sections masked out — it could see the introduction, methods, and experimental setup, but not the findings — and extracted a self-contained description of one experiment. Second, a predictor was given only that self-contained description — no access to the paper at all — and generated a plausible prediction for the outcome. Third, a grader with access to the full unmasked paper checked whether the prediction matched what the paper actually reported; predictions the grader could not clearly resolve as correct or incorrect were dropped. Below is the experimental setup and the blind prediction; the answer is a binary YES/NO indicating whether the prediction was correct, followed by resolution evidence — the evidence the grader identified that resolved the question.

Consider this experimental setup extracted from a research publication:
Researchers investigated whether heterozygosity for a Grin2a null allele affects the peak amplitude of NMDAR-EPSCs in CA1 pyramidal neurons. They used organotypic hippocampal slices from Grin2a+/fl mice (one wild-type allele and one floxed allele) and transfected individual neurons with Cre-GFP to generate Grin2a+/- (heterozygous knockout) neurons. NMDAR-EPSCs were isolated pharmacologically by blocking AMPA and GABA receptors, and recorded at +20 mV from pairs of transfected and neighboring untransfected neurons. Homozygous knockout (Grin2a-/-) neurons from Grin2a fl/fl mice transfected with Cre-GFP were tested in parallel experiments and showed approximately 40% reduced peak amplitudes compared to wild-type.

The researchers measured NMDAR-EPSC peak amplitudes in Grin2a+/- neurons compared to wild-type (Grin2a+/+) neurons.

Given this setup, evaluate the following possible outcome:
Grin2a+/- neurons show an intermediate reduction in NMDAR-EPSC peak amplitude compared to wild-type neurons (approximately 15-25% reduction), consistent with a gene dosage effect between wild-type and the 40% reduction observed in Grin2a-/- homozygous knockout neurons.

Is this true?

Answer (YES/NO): NO